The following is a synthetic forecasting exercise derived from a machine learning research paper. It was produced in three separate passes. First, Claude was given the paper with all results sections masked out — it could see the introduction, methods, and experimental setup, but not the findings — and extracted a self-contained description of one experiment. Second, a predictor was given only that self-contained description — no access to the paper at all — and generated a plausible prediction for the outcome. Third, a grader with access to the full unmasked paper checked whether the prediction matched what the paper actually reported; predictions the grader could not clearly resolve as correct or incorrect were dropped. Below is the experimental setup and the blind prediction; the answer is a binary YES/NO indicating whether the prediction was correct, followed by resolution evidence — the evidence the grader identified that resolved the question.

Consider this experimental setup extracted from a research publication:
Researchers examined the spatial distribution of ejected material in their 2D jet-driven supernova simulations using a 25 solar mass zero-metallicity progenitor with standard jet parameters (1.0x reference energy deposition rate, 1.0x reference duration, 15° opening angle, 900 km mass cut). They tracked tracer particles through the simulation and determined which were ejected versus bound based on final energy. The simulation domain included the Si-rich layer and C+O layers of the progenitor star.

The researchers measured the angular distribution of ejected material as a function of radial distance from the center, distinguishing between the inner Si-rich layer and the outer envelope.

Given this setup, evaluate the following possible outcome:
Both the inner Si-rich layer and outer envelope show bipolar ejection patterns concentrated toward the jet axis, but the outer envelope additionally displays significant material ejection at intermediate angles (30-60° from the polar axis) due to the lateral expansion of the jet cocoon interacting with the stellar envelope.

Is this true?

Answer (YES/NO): NO